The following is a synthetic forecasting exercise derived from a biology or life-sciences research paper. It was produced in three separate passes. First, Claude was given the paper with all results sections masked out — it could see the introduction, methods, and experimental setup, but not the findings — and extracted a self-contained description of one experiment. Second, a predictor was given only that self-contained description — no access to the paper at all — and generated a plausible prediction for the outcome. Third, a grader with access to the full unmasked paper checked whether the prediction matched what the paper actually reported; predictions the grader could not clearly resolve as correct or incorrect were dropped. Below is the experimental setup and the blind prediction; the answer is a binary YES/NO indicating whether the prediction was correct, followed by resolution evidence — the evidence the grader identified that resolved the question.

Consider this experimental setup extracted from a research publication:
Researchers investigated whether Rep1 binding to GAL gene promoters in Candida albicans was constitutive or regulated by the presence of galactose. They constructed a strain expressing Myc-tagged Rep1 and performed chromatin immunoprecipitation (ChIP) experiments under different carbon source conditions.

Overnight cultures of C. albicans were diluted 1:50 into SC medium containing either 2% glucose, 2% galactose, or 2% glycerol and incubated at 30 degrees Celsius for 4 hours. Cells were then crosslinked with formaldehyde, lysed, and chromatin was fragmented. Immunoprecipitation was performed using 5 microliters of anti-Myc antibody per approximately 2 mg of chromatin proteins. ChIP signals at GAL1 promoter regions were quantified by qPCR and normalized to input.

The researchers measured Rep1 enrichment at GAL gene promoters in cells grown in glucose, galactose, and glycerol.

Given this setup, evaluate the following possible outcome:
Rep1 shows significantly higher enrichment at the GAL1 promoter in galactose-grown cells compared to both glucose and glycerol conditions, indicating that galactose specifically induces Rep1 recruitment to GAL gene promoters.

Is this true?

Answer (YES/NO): NO